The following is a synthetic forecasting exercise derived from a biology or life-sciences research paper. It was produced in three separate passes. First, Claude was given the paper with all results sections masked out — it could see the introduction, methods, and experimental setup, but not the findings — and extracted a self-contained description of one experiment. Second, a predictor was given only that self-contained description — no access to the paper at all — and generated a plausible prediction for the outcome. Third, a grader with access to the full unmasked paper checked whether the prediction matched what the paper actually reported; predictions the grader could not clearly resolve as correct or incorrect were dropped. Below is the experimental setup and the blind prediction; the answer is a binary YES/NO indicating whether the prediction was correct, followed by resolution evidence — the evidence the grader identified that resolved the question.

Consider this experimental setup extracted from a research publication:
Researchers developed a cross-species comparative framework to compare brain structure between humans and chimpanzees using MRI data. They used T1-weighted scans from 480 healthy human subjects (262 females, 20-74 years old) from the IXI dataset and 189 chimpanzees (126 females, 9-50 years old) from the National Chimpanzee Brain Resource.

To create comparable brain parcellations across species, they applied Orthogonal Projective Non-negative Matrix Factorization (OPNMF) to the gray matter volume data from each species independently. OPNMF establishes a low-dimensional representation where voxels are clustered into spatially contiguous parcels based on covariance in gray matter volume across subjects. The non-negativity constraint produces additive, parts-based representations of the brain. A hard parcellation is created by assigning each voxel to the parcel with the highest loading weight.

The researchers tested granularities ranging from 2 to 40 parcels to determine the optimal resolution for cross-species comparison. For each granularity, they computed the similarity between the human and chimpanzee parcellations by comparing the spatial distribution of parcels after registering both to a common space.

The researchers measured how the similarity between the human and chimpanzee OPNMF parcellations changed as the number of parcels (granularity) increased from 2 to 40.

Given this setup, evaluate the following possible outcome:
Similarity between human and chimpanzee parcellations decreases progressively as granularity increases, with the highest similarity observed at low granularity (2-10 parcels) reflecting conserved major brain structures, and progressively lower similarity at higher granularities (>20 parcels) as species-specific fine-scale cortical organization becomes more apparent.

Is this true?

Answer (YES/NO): NO